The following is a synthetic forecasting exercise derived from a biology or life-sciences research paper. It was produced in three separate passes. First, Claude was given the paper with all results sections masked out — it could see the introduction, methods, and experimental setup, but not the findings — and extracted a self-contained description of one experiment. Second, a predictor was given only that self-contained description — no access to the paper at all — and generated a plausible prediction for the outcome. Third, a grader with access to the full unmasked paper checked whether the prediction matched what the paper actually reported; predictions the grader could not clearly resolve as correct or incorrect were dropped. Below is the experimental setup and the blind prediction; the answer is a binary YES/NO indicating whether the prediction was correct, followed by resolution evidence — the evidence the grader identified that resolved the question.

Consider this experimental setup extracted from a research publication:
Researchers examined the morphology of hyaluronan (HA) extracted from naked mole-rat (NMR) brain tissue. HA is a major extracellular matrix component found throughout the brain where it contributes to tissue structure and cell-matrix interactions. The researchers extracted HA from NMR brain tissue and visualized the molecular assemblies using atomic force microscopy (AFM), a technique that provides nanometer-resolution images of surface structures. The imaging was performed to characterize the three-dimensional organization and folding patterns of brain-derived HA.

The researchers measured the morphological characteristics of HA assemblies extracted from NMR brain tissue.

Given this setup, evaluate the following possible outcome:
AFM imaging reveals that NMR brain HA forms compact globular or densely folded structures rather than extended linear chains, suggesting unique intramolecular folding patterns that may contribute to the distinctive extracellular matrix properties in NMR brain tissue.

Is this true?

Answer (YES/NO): NO